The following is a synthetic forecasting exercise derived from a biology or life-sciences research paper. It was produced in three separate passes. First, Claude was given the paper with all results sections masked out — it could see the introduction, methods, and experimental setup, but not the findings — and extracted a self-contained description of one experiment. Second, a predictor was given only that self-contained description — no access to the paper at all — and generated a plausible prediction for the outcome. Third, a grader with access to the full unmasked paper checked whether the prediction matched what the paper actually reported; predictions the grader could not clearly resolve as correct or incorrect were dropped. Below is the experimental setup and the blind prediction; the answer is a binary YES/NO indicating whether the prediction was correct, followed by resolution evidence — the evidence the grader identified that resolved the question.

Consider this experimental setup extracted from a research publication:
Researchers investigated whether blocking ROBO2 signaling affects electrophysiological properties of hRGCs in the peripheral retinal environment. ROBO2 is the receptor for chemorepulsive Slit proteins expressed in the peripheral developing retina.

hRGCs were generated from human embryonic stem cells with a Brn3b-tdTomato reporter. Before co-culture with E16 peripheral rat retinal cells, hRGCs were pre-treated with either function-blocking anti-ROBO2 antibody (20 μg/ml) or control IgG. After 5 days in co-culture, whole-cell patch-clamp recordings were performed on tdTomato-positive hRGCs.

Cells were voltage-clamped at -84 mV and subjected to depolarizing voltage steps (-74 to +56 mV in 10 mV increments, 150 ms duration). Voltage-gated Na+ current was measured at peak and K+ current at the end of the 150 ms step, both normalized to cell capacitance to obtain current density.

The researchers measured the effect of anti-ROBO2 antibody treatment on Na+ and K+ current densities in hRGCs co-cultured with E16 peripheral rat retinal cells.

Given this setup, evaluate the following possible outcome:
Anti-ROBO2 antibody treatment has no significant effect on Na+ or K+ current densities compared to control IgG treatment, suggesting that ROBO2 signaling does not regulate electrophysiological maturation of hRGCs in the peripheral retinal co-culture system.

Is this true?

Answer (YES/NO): NO